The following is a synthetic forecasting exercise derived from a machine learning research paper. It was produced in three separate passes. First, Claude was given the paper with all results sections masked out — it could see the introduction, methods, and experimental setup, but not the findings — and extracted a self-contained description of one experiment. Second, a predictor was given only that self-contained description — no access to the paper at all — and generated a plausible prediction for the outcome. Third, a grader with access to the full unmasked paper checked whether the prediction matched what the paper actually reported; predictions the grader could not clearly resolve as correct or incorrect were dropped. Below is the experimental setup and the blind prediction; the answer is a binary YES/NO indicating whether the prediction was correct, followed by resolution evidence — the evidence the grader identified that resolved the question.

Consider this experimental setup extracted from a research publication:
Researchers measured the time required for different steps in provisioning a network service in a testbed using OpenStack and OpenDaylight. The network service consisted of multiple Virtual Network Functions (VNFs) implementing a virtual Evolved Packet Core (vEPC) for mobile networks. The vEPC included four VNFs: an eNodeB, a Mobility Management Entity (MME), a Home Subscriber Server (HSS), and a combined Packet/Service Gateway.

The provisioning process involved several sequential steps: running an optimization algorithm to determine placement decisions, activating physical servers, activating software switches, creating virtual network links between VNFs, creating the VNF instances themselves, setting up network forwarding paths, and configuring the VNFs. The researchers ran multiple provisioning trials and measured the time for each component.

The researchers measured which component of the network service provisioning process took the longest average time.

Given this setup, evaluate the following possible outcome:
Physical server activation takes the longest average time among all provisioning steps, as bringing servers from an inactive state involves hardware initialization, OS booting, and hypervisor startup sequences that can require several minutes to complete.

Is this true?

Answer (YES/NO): NO